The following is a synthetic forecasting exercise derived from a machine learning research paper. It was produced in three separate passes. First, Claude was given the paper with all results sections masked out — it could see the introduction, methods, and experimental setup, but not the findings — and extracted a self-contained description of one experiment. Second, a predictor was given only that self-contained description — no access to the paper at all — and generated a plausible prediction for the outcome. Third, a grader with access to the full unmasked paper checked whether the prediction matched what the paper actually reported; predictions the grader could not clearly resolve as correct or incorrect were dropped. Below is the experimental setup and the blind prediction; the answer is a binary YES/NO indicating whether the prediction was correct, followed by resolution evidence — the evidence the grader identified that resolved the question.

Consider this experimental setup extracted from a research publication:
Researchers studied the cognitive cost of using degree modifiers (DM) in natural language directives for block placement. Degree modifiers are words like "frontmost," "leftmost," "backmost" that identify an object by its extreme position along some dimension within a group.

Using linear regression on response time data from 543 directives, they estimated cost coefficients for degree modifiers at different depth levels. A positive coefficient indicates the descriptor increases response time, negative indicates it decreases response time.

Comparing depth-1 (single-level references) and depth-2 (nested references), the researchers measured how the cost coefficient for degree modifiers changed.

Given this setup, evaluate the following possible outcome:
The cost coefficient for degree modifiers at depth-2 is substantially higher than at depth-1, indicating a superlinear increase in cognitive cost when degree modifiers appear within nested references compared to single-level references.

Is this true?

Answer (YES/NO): YES